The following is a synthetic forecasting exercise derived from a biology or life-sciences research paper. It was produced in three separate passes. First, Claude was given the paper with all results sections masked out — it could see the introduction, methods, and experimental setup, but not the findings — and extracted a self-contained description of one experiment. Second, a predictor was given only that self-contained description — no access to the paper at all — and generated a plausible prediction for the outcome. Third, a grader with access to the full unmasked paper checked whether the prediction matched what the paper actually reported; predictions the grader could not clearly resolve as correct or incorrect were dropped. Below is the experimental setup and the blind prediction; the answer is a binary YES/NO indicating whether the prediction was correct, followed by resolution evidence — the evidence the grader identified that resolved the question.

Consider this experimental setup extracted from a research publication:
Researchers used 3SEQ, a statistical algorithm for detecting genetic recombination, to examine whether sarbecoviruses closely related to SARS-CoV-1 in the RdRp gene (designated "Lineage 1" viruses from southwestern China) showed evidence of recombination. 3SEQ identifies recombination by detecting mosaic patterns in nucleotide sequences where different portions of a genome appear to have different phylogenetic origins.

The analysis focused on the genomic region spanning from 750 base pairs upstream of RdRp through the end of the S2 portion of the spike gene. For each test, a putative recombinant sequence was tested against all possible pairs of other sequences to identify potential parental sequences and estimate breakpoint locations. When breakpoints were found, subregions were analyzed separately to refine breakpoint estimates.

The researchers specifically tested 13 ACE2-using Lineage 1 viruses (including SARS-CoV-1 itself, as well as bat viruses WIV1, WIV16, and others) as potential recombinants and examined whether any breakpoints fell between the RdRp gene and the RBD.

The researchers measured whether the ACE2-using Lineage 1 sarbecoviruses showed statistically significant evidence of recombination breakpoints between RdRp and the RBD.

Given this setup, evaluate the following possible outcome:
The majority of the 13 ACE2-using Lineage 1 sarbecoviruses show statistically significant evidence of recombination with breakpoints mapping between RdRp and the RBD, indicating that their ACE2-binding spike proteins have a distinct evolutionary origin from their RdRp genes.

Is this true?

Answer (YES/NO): YES